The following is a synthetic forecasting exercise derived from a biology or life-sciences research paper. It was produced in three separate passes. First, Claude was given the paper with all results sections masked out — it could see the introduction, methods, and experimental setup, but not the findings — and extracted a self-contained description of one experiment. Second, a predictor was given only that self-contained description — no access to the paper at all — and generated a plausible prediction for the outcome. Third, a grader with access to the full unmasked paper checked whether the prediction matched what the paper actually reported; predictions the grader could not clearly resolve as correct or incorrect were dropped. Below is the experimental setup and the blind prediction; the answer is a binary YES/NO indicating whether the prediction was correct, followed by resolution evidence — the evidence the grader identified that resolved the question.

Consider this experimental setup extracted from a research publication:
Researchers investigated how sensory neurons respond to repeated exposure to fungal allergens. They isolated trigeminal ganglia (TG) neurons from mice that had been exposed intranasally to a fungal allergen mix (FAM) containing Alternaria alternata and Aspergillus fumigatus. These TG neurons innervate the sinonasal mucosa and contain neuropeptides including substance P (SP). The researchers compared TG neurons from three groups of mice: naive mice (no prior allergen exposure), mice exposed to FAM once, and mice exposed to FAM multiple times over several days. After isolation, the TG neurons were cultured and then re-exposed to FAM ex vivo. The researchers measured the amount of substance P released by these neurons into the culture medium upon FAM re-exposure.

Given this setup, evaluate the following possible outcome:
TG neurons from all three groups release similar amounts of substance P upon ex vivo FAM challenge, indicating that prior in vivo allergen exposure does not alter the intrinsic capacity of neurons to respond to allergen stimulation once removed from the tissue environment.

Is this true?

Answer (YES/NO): NO